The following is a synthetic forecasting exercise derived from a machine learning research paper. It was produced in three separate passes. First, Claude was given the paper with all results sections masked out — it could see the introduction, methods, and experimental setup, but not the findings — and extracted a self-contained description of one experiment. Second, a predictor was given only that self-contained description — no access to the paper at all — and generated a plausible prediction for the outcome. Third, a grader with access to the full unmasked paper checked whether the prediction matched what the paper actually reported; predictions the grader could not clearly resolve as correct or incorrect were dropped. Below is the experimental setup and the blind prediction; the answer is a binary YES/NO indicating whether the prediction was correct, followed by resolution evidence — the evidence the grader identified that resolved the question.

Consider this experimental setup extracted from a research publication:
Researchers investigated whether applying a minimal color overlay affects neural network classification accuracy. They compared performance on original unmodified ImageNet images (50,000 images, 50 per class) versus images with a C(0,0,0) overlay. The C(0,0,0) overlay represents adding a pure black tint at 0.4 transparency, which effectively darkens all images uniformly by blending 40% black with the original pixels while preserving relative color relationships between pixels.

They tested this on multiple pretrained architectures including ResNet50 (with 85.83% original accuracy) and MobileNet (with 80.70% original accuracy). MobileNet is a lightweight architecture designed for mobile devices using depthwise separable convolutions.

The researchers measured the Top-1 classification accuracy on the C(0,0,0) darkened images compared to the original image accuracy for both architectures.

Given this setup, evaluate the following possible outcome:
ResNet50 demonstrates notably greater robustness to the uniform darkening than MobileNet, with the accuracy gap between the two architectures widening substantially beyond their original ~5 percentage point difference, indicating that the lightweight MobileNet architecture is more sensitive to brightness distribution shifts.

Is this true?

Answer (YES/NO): NO